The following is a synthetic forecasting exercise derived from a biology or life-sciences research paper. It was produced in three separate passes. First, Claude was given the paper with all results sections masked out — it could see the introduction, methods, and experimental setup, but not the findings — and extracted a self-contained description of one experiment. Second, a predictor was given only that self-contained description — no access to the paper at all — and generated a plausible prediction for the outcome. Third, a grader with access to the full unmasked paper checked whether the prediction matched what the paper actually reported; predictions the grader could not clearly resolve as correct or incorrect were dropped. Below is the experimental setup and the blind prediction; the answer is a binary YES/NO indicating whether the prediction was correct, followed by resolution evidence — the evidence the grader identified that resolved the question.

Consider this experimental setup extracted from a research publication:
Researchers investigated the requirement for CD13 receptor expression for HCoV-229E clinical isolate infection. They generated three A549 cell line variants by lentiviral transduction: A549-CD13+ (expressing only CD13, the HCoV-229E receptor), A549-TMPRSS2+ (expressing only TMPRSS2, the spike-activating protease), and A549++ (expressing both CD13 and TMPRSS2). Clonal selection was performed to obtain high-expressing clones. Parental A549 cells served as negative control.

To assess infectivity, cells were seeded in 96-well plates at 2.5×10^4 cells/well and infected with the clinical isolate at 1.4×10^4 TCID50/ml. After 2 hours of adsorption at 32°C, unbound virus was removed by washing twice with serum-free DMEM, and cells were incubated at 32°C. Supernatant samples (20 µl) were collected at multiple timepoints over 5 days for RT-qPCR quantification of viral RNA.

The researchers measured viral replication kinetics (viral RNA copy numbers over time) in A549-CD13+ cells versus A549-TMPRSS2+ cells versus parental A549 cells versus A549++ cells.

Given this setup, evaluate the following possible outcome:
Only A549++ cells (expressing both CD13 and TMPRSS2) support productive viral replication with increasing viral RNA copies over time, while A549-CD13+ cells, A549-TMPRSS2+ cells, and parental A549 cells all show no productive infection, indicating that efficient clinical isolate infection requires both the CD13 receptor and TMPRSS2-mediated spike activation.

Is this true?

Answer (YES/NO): NO